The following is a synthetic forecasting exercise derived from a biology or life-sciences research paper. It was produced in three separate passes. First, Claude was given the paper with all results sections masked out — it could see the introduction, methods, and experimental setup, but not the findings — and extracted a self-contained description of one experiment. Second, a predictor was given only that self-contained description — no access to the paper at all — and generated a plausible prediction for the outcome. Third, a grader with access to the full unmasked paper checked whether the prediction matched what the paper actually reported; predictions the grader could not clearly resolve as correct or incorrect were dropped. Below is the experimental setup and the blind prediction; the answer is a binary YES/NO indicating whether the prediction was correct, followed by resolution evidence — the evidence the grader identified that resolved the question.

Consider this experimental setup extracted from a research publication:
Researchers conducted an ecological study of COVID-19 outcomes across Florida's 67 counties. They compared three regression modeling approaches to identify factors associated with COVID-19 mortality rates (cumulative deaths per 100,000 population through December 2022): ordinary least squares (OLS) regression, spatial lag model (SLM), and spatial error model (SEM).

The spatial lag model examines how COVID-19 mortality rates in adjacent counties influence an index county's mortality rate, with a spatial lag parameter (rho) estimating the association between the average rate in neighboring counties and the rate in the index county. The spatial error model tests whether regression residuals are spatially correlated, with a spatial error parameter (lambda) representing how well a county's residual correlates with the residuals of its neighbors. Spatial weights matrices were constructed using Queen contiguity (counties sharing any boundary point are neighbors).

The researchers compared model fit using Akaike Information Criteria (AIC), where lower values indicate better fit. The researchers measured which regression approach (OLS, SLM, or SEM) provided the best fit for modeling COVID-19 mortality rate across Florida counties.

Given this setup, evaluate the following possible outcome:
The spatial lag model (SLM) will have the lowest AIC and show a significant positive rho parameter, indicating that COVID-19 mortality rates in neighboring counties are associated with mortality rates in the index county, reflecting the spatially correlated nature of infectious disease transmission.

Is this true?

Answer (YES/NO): NO